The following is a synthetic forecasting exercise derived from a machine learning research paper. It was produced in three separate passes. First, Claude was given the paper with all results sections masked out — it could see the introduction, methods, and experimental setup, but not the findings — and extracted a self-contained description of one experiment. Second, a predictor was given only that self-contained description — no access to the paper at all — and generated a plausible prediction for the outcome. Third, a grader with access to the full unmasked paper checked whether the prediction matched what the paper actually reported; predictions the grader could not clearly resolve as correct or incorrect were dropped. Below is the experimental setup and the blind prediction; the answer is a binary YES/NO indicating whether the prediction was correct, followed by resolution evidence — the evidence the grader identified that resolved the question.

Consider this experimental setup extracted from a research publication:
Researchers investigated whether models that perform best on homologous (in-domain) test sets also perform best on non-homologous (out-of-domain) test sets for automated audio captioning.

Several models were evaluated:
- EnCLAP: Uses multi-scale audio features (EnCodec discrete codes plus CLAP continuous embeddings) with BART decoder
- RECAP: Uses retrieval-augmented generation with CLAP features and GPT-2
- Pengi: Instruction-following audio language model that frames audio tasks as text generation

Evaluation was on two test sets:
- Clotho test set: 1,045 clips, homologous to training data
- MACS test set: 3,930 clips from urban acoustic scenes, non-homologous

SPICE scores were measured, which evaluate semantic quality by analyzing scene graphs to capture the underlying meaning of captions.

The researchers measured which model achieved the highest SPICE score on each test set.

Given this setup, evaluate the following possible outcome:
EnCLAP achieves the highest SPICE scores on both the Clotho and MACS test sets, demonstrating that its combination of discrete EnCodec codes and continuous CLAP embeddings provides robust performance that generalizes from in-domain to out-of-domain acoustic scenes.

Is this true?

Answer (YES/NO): NO